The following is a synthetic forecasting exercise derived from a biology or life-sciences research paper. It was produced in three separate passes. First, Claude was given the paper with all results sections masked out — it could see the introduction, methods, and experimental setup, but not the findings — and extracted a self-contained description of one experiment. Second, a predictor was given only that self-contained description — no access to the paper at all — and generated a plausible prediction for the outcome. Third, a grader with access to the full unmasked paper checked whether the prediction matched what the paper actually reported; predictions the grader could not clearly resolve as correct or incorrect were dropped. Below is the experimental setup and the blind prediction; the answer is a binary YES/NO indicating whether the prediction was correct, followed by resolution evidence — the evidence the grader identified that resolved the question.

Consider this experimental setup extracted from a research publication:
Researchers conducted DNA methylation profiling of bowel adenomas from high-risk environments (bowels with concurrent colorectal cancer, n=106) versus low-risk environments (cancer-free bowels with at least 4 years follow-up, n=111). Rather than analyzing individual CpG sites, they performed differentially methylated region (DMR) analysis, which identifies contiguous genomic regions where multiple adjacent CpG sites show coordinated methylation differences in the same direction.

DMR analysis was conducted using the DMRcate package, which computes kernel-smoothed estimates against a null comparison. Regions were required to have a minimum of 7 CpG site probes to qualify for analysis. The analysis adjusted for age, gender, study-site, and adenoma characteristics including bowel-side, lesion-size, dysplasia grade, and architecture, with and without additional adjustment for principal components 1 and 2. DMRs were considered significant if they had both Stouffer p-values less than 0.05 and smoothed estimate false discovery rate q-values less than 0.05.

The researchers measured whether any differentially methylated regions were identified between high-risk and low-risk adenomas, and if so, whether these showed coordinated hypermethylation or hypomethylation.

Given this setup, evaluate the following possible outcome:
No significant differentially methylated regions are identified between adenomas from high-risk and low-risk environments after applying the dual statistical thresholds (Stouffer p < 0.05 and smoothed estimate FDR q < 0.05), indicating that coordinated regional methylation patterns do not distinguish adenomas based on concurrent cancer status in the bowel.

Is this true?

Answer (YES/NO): NO